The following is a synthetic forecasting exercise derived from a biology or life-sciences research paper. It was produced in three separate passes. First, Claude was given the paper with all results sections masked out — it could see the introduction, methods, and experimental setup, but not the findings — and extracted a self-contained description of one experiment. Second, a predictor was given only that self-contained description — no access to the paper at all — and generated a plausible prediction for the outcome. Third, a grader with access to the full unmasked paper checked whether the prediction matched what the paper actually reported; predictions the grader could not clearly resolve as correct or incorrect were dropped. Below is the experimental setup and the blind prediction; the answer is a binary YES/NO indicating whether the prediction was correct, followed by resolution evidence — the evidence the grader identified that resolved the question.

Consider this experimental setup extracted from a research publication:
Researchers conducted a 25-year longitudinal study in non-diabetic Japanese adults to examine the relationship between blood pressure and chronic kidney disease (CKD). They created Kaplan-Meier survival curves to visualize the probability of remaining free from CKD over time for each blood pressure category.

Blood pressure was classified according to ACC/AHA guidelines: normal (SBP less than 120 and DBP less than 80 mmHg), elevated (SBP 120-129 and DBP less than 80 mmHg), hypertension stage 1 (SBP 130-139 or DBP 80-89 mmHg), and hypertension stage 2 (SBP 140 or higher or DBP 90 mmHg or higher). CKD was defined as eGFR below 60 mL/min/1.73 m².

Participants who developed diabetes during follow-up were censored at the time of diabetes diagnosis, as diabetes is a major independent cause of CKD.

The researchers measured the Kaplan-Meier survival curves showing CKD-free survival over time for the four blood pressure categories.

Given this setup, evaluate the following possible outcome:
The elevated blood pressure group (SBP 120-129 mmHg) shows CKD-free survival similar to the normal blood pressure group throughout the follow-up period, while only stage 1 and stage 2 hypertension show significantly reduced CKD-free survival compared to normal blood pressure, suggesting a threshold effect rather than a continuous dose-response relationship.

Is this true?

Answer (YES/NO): NO